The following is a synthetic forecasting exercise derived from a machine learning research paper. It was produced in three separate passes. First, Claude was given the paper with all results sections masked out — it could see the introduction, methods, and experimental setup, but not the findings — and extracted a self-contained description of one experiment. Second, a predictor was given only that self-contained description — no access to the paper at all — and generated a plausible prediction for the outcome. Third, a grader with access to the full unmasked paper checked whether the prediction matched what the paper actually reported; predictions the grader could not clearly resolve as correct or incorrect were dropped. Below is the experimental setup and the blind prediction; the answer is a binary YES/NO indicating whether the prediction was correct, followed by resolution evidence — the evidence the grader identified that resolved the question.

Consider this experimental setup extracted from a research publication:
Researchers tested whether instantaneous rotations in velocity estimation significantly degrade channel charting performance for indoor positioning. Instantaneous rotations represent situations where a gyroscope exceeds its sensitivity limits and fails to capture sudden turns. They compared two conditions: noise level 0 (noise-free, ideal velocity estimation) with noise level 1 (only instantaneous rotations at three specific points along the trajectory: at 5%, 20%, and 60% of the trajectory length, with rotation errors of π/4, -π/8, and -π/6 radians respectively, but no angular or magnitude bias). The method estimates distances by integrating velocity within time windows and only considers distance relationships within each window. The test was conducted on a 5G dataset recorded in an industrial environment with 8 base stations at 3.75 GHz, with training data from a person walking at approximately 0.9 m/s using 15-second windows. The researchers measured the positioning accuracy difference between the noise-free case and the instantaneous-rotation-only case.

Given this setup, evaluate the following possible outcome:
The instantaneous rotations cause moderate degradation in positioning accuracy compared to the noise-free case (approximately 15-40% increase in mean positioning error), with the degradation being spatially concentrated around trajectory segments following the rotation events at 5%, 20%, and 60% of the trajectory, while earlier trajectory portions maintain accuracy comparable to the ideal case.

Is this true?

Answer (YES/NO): NO